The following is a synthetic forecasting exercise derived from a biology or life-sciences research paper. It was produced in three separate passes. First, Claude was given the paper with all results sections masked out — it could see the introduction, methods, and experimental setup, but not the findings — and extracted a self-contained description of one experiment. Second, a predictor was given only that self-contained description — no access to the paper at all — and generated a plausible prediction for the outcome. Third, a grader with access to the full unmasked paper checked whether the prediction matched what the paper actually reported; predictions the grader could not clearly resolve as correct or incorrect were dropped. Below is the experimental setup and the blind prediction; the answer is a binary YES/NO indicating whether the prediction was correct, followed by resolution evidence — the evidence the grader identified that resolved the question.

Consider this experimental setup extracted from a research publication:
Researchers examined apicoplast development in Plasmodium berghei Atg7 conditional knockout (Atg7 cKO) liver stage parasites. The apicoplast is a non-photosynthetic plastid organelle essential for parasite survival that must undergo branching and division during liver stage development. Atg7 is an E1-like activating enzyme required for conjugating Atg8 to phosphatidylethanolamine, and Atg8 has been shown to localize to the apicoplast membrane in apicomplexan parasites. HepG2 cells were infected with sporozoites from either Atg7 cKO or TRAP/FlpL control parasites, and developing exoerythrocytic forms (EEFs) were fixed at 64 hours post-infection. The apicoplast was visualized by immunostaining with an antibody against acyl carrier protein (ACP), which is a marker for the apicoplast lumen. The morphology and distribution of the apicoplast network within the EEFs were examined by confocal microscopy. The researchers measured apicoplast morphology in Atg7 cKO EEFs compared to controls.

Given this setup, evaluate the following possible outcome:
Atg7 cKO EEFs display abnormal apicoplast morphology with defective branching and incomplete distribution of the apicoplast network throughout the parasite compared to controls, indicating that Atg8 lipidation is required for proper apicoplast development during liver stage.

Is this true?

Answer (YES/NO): YES